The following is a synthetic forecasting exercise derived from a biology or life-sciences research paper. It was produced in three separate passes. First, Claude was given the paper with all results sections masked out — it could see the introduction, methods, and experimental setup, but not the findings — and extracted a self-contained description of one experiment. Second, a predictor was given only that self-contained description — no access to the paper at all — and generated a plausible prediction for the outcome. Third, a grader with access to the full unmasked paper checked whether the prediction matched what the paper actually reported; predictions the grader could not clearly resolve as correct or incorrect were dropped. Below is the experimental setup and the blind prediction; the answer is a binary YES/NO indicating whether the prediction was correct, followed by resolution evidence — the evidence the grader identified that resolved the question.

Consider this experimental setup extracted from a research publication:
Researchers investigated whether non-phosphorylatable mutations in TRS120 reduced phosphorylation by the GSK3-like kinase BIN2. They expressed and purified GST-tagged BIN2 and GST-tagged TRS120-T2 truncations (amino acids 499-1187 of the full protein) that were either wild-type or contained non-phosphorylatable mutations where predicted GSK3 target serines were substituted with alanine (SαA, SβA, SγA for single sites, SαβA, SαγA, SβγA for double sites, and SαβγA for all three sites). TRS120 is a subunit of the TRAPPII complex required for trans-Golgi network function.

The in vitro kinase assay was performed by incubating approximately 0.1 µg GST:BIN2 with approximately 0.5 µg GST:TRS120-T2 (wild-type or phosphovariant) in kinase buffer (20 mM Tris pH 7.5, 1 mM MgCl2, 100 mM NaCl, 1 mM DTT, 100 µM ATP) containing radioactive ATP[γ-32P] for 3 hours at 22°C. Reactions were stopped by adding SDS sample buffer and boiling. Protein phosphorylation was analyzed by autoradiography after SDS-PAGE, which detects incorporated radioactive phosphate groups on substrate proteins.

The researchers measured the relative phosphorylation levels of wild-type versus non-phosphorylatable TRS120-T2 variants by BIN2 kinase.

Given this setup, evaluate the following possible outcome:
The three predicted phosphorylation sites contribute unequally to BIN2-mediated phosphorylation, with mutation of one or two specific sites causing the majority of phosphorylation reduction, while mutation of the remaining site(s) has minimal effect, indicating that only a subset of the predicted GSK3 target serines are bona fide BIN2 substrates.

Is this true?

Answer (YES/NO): YES